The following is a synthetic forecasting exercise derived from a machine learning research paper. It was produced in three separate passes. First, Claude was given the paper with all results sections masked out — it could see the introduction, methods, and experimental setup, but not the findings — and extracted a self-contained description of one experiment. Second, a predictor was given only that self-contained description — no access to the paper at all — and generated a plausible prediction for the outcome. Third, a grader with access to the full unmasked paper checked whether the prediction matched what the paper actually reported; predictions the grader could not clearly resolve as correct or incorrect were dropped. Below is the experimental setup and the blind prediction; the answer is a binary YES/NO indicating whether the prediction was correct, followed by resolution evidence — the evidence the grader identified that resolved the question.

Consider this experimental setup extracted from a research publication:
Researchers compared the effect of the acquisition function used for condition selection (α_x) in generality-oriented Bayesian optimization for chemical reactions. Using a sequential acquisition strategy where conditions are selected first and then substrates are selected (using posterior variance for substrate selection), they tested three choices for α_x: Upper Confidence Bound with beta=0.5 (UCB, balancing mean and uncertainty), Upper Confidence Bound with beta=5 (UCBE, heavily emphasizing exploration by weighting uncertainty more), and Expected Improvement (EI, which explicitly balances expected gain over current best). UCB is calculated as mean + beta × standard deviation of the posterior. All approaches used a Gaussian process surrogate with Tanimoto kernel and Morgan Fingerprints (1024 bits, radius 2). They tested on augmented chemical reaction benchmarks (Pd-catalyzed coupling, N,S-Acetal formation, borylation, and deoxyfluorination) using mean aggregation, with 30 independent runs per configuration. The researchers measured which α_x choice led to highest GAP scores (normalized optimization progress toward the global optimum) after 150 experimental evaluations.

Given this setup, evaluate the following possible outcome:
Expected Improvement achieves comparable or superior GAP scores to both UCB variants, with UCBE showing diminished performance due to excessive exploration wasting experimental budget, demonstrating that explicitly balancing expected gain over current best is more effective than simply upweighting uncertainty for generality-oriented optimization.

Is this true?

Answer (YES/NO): NO